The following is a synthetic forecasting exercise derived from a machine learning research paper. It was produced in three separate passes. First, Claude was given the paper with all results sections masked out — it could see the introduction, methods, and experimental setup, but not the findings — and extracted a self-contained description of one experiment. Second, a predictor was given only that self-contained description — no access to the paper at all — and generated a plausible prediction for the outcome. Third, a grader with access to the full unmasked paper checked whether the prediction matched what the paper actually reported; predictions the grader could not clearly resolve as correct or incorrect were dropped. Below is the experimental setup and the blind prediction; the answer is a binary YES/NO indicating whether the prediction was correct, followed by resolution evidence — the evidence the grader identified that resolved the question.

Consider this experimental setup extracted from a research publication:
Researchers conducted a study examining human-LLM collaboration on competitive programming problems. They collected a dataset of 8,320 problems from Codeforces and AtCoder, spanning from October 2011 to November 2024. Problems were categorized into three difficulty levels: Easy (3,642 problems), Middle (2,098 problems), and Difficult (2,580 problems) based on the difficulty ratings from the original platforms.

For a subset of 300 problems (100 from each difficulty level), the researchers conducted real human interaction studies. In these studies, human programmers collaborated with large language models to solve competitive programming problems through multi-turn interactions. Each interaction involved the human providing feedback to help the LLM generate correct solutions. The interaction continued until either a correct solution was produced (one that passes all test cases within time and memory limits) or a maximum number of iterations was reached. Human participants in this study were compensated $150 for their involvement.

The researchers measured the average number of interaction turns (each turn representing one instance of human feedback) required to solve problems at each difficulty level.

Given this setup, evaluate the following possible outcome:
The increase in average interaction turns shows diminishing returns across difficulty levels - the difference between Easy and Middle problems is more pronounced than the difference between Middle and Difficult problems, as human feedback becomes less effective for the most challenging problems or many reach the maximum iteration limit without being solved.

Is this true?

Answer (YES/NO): NO